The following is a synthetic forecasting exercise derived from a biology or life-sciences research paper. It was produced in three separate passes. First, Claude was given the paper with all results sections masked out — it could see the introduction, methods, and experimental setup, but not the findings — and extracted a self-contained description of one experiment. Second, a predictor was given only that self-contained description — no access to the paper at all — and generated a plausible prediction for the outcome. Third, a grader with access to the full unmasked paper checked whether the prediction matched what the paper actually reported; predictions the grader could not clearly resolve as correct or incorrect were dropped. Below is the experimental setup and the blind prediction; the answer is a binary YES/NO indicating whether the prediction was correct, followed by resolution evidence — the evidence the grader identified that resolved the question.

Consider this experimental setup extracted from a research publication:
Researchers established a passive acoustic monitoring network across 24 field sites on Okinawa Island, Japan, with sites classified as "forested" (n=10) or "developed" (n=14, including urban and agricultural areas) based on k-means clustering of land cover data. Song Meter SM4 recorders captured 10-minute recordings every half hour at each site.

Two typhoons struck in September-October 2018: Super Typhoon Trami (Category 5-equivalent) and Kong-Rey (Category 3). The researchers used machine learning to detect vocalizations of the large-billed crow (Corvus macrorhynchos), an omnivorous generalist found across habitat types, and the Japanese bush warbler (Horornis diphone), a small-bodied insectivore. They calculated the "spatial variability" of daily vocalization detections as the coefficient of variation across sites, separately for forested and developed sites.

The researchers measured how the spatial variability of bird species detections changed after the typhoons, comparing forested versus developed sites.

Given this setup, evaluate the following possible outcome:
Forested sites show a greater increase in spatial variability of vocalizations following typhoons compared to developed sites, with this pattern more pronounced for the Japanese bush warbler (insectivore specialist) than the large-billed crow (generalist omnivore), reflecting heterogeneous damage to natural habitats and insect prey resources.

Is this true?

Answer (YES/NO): YES